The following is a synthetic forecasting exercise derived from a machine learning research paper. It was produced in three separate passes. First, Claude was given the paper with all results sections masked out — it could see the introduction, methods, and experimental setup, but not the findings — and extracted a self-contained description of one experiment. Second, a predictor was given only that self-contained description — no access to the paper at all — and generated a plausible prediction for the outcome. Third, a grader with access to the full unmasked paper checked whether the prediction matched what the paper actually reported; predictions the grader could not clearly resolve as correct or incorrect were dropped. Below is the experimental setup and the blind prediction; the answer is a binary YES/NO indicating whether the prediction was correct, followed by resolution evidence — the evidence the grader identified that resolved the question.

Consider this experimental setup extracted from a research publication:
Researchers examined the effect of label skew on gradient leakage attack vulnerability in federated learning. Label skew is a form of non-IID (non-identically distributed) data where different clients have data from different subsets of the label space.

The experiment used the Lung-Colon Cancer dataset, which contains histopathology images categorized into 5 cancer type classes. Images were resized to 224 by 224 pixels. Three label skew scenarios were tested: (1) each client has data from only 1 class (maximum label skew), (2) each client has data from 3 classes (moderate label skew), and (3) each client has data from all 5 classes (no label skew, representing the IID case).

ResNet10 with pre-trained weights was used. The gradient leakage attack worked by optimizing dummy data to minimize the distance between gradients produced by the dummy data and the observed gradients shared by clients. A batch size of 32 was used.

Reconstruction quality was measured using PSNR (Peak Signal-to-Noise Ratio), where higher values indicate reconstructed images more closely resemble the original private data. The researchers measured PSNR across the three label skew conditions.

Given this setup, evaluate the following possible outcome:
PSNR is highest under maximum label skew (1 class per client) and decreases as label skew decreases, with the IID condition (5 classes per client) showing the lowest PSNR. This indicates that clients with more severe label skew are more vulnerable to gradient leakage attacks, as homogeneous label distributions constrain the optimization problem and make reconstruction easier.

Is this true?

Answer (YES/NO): YES